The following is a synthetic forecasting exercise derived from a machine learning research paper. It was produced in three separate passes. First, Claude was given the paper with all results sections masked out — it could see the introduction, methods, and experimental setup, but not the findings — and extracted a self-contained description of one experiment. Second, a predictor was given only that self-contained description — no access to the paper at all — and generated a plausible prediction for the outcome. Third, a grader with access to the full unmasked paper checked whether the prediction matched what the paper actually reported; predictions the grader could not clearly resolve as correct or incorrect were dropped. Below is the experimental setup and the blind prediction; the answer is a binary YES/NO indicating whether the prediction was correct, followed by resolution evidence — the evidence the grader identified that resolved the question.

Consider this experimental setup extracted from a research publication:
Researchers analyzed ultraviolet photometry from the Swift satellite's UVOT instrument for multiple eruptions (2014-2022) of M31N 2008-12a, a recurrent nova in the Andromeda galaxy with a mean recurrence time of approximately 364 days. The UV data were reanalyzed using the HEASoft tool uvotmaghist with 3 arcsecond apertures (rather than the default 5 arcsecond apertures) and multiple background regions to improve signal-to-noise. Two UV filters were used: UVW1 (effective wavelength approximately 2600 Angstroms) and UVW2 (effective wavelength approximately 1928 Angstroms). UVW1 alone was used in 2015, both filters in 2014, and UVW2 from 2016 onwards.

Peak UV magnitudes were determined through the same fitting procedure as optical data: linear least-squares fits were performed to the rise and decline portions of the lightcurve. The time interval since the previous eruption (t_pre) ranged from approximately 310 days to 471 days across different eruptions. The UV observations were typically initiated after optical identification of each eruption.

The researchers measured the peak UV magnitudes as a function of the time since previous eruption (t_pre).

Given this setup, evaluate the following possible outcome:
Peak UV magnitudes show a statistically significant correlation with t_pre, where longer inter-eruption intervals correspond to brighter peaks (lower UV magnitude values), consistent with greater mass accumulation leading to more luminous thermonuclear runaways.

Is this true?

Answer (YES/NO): NO